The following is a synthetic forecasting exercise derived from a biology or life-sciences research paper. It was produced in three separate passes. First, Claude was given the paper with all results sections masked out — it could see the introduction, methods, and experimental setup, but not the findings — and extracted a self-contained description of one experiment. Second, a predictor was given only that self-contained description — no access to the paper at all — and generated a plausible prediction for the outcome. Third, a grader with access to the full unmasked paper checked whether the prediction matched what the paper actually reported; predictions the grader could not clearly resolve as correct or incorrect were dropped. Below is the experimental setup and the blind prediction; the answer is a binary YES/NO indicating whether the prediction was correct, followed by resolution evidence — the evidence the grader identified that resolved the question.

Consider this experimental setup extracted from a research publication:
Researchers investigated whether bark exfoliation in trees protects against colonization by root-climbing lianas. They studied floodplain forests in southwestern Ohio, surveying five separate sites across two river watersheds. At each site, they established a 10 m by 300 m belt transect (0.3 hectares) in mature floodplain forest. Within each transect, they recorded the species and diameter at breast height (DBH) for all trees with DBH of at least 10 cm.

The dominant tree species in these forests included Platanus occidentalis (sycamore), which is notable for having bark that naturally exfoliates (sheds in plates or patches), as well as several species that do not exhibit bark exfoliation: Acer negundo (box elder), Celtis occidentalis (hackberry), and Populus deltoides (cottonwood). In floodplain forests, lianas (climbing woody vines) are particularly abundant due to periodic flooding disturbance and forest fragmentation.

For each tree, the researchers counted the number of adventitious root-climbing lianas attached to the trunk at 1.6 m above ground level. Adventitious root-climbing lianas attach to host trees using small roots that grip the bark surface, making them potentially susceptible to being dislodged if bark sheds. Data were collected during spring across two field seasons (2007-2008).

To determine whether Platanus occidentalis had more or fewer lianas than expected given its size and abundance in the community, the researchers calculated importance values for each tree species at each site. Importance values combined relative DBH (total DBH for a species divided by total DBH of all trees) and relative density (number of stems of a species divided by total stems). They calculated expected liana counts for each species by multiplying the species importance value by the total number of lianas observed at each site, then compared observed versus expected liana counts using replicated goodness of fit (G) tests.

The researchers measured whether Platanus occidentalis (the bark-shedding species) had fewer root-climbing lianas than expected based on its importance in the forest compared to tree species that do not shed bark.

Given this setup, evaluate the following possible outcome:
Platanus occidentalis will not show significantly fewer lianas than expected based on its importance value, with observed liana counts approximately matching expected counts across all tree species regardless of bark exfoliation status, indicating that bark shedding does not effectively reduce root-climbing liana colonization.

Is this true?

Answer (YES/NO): NO